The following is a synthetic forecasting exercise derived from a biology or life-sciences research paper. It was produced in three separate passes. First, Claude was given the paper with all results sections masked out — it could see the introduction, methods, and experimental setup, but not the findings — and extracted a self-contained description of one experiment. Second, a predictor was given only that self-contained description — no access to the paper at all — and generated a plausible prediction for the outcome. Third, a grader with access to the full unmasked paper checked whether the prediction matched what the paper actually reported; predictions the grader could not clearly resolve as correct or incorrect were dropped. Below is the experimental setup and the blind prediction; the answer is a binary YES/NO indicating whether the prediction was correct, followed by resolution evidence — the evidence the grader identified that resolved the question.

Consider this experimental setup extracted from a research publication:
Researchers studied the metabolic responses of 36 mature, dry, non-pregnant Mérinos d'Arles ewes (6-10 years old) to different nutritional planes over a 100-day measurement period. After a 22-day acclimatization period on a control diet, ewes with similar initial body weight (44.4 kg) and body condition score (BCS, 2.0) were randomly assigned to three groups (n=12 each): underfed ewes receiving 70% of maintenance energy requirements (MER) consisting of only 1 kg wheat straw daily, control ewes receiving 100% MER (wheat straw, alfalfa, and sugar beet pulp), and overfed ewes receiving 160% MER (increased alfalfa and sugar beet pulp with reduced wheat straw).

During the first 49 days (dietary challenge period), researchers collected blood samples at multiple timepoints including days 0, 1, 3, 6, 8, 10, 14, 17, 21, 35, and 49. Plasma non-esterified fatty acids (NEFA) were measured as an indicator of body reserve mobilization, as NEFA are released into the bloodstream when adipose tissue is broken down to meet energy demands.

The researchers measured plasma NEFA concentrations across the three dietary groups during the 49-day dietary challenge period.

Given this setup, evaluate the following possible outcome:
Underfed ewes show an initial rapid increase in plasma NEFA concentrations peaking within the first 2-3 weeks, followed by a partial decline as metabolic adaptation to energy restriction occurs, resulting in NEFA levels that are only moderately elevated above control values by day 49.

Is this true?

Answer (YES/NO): NO